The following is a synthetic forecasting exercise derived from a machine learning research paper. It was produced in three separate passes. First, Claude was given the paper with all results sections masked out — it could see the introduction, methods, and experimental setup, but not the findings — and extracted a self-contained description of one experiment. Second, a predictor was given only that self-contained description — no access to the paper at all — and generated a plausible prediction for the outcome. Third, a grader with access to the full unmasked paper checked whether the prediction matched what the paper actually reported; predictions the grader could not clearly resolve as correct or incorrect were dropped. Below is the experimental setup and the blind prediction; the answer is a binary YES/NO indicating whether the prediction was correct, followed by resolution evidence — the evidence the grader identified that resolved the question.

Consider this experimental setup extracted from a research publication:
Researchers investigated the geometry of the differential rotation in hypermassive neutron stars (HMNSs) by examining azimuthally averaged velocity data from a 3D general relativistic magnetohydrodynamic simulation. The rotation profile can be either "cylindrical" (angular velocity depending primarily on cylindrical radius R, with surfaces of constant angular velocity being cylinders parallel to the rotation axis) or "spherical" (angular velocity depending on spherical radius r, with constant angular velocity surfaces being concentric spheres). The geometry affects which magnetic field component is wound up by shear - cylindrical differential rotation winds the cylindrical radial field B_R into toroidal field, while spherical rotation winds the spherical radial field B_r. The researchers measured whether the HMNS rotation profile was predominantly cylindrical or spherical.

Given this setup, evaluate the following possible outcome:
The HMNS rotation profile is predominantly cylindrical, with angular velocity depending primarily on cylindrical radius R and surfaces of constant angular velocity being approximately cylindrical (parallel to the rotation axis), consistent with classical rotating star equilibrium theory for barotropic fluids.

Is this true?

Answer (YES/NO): YES